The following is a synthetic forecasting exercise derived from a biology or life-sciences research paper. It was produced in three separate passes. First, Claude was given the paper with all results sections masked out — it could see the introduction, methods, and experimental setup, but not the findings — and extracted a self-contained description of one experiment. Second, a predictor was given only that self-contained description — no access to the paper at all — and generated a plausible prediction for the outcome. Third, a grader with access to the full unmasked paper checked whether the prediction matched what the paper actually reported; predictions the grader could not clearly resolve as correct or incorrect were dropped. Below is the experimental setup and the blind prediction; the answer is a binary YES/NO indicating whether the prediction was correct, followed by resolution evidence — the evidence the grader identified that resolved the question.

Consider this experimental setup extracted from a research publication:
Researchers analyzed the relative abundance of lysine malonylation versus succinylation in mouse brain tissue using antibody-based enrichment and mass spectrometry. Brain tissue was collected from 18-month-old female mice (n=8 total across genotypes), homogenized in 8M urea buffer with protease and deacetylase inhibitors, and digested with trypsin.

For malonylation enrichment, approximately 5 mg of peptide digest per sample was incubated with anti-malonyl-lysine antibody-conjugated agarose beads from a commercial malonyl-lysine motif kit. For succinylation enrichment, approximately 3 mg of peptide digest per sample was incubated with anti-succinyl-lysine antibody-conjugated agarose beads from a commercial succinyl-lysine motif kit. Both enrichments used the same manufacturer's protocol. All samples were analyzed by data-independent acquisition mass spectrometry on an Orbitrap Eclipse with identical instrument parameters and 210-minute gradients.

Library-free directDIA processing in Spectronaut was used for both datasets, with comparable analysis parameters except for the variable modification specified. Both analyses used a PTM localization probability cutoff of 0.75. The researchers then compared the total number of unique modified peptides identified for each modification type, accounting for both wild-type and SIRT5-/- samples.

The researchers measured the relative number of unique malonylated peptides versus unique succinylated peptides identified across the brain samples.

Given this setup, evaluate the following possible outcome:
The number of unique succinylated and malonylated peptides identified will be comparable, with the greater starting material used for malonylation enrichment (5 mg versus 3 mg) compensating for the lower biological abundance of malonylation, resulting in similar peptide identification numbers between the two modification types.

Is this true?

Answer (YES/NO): NO